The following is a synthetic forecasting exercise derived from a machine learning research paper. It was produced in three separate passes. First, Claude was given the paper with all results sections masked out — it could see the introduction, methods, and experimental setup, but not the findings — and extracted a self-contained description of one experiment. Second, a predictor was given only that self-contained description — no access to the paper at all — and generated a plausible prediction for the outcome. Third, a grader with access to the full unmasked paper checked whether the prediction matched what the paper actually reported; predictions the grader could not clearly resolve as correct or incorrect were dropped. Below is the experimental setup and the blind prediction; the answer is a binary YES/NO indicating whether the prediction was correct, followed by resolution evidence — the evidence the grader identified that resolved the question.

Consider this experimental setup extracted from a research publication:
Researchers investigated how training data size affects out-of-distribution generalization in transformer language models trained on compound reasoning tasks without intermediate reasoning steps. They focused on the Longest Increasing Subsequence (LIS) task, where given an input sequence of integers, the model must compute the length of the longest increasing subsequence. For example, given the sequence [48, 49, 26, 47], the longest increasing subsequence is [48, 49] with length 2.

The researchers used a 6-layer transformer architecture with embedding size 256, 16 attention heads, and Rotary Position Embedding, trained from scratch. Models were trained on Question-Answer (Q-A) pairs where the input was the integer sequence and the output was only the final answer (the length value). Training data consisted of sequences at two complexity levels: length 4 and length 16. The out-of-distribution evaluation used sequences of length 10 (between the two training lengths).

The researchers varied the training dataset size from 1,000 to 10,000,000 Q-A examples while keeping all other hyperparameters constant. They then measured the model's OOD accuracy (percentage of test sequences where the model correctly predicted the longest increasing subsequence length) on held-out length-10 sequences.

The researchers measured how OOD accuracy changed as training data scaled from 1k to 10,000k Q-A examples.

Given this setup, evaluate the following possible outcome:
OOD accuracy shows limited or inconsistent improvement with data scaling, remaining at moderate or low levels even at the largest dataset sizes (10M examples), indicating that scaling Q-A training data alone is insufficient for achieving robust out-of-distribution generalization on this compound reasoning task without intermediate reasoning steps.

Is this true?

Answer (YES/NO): YES